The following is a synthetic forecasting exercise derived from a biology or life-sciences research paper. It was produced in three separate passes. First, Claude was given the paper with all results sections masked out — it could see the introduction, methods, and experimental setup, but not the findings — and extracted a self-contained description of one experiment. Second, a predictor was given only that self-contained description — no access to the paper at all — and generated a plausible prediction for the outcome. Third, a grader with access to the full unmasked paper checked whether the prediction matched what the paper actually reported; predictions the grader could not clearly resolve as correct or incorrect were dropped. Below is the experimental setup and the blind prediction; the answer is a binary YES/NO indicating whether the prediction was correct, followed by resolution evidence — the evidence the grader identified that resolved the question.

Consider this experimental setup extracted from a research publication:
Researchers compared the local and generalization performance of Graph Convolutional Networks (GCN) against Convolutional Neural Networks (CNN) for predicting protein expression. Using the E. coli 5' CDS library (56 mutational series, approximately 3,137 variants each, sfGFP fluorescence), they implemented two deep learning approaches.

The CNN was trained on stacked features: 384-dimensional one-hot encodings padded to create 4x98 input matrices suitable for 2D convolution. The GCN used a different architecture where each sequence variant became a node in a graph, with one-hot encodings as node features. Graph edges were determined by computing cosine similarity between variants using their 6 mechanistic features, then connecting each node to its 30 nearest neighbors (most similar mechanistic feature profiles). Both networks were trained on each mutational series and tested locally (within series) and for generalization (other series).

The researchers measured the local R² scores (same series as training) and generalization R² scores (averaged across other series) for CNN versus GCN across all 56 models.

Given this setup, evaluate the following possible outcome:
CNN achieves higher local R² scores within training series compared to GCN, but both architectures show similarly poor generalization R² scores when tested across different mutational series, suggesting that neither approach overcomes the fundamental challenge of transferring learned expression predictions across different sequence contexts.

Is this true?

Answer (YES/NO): NO